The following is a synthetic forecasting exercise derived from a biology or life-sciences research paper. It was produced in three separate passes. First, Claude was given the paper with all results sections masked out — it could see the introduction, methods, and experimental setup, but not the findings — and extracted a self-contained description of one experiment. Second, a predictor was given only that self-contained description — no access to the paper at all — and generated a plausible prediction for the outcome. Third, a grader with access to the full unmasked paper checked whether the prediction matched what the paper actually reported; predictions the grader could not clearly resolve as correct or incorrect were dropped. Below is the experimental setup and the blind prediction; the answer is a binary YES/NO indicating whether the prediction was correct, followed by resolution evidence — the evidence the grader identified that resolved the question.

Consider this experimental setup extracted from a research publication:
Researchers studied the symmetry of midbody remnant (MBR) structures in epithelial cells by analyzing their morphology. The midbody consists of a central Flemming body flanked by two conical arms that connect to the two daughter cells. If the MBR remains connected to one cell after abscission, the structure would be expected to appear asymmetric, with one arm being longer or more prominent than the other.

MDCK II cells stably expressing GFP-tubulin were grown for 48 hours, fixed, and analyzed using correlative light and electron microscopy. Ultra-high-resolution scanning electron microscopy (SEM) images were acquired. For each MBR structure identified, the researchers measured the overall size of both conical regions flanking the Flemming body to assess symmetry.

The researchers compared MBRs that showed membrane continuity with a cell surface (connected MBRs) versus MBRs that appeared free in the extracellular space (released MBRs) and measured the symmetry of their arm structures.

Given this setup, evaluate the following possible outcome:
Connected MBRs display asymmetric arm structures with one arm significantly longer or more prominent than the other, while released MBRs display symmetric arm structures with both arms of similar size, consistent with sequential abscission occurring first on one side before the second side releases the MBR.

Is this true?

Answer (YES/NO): NO